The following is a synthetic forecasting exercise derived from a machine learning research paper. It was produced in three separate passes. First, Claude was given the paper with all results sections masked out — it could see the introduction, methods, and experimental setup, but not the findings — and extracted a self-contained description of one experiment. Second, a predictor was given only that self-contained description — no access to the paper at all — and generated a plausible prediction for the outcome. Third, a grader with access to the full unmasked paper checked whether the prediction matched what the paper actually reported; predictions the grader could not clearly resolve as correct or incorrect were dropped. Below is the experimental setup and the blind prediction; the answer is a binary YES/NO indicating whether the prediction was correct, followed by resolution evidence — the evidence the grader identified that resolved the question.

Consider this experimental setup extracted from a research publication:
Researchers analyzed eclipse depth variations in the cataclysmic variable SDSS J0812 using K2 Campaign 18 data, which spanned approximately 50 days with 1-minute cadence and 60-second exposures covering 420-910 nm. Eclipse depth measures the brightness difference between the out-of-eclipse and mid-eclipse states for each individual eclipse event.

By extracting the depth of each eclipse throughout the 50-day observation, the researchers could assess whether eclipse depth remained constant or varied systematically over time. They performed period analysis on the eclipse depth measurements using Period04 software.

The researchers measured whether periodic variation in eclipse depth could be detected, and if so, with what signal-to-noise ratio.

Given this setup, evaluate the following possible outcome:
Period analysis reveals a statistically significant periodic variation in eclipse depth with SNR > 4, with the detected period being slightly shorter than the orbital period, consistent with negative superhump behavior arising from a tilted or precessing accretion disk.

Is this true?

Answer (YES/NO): NO